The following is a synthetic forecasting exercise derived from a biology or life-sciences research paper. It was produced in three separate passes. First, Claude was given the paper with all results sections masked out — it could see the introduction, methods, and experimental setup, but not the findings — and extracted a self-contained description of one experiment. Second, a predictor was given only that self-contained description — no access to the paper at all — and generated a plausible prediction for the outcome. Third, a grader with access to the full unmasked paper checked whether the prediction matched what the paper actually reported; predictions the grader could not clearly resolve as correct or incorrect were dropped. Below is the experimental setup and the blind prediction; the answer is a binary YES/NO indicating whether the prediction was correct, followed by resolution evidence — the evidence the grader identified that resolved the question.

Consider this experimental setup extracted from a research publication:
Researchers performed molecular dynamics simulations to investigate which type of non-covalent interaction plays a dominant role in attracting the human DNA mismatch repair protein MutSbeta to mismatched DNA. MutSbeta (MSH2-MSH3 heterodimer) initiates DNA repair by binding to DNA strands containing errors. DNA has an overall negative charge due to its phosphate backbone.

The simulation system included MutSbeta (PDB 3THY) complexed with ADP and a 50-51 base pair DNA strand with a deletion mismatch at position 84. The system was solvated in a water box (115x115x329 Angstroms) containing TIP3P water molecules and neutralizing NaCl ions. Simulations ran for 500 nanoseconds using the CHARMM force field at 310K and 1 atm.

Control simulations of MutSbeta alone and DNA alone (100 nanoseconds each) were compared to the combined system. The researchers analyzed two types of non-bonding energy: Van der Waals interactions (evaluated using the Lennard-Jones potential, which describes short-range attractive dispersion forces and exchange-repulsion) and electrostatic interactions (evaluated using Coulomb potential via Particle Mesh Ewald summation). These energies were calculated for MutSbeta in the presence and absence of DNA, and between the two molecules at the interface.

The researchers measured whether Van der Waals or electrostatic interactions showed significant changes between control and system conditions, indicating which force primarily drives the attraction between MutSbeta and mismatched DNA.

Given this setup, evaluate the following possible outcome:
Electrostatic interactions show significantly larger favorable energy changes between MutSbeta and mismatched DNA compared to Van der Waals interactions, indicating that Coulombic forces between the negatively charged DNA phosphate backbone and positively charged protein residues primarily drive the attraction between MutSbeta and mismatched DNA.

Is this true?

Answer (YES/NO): NO